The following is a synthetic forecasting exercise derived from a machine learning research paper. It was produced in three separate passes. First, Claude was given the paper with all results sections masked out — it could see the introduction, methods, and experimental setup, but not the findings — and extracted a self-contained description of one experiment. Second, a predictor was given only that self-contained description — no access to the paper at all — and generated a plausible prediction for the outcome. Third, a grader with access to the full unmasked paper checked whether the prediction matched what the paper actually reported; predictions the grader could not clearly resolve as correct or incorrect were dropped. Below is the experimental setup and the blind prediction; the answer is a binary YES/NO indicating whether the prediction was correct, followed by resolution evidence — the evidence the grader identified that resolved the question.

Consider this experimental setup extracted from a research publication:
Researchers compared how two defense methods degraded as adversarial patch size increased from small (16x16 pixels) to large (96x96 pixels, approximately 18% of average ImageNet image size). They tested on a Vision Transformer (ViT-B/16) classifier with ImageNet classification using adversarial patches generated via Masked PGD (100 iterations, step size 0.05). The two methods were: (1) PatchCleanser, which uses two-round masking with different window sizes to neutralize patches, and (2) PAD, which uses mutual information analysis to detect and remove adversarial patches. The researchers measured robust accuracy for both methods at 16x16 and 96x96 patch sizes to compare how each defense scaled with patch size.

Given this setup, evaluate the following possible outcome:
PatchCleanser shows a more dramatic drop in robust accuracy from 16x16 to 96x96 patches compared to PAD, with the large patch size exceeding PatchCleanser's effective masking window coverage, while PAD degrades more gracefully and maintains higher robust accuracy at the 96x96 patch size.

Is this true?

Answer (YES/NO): YES